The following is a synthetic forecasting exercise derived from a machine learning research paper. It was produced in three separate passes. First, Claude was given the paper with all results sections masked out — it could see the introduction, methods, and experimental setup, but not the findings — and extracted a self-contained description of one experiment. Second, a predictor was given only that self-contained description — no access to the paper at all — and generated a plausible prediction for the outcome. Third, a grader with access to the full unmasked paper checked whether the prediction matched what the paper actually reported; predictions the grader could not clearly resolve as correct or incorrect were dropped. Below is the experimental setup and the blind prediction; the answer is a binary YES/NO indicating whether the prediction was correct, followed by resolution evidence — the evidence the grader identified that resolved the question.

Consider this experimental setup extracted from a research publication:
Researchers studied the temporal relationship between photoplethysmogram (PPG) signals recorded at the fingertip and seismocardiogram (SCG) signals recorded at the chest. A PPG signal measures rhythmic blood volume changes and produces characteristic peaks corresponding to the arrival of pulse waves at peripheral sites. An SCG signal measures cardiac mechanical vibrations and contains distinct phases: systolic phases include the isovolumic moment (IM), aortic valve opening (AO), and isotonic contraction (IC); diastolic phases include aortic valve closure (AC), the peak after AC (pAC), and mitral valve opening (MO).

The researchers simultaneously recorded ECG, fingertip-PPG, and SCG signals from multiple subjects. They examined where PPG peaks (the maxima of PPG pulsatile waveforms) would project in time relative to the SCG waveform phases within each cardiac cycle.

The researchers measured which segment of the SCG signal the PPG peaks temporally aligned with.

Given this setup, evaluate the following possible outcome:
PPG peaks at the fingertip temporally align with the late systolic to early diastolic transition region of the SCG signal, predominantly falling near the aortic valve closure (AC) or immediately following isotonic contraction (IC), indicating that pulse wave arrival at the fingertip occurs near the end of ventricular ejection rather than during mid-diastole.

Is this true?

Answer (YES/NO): NO